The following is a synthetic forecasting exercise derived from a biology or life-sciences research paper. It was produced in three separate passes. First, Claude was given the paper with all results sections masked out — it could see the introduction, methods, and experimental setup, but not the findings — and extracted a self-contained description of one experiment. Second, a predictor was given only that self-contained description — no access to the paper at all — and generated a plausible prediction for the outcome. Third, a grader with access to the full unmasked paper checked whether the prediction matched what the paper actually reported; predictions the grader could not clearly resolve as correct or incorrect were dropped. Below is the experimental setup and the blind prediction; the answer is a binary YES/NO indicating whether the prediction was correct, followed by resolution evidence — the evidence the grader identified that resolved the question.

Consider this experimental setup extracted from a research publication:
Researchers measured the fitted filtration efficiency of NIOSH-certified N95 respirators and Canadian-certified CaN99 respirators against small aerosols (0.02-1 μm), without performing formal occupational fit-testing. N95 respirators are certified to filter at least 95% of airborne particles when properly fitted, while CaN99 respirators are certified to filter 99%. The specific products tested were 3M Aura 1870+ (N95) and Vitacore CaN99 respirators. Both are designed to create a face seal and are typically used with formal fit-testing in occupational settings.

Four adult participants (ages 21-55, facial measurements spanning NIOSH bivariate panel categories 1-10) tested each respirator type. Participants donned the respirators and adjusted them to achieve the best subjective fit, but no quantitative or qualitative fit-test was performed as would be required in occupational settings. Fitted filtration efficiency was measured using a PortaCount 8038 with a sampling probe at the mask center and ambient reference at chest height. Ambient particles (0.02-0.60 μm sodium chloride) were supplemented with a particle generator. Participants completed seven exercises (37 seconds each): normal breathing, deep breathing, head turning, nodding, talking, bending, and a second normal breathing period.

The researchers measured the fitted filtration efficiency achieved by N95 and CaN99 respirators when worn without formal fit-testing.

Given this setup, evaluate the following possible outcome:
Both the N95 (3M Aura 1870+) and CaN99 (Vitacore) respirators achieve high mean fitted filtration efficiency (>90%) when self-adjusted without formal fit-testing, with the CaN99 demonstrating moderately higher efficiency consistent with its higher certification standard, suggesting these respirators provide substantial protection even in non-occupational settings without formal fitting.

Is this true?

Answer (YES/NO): NO